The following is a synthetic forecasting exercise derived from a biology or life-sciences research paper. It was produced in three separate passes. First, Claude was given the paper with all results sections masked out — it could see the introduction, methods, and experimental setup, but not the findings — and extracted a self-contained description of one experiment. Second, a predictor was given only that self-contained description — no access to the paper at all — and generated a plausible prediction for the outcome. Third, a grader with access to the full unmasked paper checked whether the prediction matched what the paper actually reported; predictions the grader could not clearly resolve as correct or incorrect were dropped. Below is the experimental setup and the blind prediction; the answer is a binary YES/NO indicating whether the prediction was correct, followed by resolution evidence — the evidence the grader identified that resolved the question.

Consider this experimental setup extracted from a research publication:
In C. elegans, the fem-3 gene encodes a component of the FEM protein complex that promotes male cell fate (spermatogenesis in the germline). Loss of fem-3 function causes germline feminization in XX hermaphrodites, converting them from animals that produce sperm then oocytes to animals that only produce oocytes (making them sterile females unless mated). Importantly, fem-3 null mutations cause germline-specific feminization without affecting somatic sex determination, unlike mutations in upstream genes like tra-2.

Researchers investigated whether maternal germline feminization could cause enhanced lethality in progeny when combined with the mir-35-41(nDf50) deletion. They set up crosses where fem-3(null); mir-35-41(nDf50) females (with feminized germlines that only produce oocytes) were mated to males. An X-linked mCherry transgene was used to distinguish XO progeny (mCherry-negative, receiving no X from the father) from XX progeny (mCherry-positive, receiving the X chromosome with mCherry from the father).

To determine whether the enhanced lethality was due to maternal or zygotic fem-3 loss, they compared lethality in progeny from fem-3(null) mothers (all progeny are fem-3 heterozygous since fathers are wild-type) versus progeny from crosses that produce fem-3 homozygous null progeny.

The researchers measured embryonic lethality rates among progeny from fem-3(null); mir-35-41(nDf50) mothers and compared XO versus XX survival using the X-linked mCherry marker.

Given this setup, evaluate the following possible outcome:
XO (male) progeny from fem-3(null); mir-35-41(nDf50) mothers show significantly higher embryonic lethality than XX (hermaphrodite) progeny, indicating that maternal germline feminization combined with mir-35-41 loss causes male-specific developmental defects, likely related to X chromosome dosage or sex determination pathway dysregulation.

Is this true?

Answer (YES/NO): NO